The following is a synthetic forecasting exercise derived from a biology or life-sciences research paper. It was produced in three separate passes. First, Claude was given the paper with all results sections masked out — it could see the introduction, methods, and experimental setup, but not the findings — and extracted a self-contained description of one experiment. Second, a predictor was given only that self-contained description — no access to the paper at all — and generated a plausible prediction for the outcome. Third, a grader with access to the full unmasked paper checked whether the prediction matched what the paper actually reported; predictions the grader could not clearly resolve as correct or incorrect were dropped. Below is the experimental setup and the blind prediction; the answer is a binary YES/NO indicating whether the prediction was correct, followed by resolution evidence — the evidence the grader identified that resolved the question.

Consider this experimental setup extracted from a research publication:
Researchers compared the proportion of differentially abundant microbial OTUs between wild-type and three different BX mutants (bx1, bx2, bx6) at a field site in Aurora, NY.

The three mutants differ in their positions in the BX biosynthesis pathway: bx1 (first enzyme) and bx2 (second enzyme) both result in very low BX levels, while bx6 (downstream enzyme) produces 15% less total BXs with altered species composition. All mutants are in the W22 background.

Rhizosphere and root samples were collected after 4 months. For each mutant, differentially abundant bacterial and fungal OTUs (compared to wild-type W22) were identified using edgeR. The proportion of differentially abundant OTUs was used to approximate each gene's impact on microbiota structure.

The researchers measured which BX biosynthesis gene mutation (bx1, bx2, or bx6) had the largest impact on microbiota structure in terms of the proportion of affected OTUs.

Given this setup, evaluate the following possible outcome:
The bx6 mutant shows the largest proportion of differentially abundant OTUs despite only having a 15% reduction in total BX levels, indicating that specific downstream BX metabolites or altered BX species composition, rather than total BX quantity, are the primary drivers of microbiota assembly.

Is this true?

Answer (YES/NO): NO